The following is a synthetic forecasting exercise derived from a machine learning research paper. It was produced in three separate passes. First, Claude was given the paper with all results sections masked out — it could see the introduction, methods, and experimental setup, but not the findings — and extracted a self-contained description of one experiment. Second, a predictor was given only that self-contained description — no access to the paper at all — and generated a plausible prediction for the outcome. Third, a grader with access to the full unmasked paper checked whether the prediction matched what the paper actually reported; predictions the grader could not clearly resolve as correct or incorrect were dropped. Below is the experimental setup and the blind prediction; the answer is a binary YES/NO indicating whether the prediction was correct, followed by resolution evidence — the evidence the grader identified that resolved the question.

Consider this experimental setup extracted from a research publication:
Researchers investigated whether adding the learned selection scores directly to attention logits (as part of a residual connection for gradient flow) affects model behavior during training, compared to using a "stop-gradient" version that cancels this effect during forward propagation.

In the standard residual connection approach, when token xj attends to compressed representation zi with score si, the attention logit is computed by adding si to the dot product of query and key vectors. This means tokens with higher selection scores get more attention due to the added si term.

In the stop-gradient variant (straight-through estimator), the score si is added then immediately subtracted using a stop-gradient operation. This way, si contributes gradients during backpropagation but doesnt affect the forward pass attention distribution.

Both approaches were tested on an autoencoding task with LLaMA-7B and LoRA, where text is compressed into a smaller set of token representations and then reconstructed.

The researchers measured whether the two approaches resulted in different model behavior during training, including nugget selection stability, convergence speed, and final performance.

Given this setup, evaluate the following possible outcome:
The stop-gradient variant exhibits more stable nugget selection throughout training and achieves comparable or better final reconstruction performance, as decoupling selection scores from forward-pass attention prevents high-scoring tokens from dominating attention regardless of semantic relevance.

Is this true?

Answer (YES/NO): NO